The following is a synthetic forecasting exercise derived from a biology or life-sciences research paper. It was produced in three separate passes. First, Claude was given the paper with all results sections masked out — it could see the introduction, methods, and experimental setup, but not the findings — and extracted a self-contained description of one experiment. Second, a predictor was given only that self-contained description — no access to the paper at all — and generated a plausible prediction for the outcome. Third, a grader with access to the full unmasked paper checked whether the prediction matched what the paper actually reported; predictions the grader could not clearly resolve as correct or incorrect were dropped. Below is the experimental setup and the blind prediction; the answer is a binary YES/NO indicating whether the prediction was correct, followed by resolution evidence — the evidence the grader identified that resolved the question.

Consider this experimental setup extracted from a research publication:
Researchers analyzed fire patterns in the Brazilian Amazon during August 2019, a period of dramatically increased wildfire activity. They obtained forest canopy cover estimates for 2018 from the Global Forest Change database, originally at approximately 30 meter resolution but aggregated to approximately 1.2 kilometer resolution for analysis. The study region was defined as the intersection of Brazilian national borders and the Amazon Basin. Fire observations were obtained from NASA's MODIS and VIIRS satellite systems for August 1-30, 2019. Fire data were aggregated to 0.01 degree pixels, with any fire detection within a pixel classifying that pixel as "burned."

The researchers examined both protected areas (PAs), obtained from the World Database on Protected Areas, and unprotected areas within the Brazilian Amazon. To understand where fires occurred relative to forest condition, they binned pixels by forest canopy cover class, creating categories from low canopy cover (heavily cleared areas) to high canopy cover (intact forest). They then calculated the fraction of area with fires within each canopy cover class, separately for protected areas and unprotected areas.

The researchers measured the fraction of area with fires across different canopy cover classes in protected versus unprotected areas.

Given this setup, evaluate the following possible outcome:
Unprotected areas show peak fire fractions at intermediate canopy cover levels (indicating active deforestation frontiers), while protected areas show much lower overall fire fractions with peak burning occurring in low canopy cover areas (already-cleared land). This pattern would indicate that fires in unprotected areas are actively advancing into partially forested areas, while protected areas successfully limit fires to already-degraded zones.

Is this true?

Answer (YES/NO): YES